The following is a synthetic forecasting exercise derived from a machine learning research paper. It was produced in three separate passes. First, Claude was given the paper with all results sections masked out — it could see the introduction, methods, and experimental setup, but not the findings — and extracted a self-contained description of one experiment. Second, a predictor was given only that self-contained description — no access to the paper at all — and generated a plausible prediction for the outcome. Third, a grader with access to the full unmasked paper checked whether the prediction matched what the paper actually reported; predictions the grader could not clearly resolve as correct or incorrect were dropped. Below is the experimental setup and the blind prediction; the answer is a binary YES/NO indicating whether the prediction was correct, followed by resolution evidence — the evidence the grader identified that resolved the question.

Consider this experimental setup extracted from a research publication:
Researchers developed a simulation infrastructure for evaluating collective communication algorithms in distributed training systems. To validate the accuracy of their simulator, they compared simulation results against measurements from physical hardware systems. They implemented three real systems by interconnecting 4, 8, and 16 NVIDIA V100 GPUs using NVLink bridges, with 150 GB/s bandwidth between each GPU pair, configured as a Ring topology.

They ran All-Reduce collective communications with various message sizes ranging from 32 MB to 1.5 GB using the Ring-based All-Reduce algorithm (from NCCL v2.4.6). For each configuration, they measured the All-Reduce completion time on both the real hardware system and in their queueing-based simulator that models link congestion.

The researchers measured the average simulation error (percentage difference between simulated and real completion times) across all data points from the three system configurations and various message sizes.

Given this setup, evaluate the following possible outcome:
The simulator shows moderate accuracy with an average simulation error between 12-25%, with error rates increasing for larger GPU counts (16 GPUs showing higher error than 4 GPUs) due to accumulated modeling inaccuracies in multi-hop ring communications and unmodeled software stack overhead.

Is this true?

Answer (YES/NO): NO